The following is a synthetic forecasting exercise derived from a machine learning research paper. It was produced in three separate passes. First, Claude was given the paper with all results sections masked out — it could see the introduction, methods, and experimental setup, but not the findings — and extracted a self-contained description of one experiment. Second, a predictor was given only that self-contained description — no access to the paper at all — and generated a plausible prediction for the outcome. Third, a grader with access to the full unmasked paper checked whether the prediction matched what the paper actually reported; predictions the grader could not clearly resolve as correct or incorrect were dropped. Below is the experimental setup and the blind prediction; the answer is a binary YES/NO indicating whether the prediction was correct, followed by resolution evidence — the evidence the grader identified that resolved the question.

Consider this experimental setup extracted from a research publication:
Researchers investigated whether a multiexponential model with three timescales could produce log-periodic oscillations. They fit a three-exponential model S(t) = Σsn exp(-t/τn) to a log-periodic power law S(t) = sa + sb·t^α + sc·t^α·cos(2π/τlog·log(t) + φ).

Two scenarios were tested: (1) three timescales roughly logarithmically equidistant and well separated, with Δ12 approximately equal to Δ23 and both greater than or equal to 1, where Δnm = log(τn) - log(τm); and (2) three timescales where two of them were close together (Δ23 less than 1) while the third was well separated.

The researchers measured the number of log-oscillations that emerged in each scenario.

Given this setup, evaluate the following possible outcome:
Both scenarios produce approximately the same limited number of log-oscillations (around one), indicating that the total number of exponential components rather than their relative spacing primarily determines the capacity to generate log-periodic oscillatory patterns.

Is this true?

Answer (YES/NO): NO